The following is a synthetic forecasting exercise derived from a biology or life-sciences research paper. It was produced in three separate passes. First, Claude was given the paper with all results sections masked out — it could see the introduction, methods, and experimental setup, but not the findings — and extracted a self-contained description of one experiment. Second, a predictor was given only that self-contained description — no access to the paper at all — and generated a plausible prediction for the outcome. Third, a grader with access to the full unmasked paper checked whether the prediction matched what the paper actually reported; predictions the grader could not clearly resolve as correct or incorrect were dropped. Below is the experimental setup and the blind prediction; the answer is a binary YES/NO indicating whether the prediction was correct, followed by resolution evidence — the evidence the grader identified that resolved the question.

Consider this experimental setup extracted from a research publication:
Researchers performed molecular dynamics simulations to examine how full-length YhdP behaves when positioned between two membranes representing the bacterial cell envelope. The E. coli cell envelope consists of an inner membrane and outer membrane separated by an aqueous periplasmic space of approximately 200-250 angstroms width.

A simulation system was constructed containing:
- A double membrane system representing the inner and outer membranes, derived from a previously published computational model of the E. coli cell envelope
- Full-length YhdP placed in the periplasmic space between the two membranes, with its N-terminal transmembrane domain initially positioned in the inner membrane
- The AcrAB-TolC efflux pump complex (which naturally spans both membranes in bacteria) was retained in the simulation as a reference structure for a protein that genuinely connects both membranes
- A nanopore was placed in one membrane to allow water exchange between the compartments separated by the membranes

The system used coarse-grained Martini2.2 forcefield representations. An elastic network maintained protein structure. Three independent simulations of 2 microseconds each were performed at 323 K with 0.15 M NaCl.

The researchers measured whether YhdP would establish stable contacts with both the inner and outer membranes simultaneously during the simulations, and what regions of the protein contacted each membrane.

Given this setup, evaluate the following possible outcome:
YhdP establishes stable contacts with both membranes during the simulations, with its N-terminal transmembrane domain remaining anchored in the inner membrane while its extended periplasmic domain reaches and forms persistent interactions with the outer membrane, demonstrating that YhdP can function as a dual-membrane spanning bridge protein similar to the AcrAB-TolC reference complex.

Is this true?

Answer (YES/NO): YES